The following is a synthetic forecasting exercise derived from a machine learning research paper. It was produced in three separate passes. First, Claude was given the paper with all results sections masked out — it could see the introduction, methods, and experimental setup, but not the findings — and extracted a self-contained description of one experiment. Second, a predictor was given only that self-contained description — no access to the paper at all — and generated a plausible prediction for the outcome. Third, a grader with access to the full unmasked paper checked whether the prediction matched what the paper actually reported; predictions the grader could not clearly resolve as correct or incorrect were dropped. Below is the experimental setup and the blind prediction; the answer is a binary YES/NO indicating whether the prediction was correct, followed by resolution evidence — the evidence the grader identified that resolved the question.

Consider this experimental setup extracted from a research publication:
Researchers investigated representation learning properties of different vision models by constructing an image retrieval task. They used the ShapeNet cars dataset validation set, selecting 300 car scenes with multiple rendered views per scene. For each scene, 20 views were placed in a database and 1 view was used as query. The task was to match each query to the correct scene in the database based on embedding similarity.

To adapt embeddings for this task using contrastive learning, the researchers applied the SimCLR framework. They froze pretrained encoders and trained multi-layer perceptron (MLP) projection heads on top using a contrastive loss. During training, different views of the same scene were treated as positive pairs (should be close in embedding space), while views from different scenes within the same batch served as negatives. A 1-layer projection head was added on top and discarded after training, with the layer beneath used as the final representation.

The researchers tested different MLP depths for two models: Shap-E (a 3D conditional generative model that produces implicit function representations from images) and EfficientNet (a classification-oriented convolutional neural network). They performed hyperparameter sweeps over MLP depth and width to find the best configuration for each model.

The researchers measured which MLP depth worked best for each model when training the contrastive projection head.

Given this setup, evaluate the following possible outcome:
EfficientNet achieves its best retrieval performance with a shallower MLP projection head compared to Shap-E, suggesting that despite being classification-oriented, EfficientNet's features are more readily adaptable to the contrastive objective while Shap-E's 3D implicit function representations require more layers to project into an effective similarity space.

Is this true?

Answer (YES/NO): YES